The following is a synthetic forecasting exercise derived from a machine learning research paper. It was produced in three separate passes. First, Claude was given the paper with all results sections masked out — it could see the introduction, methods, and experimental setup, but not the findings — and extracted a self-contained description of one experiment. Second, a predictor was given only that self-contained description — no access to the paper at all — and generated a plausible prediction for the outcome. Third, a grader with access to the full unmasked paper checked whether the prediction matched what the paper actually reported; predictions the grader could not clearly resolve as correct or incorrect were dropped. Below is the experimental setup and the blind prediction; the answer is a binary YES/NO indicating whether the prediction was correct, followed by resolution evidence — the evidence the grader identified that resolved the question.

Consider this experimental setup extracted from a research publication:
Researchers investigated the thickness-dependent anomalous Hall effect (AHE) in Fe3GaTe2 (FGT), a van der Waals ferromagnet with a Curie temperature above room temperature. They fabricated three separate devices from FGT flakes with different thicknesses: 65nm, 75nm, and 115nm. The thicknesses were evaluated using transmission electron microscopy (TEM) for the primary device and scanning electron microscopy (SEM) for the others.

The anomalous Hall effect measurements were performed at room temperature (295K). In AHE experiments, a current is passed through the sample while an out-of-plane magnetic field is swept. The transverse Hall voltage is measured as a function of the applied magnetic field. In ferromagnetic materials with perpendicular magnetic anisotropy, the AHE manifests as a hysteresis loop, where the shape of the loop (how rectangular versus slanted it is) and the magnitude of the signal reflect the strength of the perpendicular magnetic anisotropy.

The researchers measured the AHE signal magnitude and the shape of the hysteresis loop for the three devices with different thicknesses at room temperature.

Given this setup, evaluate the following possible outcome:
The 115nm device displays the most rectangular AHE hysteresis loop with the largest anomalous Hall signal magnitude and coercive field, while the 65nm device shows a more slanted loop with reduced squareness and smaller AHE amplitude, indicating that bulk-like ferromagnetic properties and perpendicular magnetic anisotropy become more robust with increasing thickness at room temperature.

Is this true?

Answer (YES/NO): NO